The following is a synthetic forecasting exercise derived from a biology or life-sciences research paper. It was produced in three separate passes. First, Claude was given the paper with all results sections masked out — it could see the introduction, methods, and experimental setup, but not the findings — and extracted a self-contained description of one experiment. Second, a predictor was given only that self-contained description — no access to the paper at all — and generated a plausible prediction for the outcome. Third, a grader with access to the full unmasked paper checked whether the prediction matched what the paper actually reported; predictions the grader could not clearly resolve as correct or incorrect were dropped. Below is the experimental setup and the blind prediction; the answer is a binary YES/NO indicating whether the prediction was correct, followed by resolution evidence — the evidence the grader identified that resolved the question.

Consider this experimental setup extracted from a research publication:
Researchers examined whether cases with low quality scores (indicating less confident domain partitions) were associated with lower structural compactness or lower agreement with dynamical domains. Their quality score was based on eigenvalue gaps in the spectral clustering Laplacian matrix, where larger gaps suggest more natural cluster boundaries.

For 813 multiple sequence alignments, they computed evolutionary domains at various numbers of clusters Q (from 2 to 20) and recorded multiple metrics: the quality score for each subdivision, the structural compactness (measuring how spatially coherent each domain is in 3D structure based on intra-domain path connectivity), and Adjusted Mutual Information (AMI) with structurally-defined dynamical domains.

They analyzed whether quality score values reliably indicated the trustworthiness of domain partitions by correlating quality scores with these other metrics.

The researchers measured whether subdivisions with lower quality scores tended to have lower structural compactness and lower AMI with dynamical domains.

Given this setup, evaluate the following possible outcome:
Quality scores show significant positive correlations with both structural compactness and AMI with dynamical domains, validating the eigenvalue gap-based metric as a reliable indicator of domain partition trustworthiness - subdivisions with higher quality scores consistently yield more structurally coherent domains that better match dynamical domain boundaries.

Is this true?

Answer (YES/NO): YES